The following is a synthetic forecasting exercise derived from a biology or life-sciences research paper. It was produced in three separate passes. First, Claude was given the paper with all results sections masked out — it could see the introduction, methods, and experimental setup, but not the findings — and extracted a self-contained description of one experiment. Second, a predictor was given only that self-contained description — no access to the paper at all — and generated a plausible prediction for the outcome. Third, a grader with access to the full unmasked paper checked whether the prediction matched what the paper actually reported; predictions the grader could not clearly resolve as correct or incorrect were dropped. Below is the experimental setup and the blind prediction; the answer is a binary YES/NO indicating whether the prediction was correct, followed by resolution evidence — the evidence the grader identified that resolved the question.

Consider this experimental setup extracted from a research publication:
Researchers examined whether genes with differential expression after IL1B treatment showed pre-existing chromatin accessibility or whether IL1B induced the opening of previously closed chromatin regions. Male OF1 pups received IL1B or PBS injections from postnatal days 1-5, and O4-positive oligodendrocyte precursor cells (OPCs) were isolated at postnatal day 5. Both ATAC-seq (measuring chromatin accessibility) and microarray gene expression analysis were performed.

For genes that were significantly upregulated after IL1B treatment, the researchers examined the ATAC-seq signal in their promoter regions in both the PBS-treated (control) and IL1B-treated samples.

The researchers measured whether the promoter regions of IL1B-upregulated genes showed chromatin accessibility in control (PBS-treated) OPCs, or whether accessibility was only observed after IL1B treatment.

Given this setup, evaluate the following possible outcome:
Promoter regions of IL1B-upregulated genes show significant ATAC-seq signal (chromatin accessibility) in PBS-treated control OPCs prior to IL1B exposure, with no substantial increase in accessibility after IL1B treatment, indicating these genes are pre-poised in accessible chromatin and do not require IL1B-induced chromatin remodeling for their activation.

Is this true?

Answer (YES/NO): YES